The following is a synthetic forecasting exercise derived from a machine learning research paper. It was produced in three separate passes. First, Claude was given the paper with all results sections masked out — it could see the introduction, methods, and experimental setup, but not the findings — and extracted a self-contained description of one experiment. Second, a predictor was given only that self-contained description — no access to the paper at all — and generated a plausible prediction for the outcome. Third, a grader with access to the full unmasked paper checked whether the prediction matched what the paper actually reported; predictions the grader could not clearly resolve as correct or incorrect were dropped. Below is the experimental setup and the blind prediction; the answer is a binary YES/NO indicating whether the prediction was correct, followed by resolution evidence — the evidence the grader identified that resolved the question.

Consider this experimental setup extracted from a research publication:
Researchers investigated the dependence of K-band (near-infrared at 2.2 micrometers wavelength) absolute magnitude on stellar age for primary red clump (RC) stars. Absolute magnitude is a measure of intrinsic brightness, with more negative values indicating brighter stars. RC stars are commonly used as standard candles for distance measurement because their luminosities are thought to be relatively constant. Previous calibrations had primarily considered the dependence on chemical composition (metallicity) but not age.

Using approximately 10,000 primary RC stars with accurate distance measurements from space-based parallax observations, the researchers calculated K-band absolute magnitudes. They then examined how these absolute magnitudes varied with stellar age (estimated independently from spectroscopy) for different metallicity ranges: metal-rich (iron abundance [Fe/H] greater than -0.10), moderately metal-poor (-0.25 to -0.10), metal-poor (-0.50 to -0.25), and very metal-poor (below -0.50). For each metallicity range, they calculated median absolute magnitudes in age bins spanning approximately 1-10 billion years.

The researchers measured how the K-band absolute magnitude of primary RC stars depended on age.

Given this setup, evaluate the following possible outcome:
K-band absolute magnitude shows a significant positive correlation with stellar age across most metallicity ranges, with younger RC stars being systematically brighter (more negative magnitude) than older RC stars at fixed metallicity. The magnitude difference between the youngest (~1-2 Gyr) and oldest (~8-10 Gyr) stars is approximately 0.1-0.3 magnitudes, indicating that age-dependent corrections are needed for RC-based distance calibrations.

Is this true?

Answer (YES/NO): NO